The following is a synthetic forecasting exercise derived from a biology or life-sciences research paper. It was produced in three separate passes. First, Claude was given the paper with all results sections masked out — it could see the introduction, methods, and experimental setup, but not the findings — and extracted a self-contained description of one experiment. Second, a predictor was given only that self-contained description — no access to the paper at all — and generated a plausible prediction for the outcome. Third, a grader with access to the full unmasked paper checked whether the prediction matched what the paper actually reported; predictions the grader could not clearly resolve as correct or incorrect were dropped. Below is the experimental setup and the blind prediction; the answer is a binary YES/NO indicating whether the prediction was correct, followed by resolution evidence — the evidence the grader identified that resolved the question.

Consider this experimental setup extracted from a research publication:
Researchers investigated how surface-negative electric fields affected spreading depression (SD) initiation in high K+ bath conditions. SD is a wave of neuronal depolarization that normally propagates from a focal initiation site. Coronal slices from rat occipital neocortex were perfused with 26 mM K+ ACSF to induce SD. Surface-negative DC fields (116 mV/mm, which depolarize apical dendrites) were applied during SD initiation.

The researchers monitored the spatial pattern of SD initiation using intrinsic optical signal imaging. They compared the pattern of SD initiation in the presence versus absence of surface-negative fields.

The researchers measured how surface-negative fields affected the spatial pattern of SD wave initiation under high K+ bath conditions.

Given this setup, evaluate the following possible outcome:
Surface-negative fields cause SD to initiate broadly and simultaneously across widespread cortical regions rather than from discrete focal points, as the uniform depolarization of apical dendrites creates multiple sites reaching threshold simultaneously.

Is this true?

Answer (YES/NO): YES